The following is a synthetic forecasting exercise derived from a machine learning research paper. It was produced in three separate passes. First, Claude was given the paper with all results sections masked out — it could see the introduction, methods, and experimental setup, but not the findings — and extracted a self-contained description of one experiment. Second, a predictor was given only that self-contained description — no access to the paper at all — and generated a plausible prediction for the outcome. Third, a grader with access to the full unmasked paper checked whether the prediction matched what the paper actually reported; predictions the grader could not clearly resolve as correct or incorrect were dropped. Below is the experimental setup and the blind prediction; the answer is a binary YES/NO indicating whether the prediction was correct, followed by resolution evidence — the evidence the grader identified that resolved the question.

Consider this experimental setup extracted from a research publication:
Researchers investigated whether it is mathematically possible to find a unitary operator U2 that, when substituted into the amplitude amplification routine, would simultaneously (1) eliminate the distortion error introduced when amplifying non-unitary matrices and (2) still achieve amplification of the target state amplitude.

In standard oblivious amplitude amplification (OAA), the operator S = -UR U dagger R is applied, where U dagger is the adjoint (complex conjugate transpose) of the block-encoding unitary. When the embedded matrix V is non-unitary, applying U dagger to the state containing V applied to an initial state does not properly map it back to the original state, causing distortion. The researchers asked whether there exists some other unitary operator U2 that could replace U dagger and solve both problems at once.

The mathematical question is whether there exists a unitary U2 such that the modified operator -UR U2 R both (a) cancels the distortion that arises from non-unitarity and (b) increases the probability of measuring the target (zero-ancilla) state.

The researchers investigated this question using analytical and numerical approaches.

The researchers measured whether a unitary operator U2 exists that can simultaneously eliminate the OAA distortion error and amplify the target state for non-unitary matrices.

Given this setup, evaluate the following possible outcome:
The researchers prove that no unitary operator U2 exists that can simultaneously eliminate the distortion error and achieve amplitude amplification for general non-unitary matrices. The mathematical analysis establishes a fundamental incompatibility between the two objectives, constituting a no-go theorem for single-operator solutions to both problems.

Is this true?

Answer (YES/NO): YES